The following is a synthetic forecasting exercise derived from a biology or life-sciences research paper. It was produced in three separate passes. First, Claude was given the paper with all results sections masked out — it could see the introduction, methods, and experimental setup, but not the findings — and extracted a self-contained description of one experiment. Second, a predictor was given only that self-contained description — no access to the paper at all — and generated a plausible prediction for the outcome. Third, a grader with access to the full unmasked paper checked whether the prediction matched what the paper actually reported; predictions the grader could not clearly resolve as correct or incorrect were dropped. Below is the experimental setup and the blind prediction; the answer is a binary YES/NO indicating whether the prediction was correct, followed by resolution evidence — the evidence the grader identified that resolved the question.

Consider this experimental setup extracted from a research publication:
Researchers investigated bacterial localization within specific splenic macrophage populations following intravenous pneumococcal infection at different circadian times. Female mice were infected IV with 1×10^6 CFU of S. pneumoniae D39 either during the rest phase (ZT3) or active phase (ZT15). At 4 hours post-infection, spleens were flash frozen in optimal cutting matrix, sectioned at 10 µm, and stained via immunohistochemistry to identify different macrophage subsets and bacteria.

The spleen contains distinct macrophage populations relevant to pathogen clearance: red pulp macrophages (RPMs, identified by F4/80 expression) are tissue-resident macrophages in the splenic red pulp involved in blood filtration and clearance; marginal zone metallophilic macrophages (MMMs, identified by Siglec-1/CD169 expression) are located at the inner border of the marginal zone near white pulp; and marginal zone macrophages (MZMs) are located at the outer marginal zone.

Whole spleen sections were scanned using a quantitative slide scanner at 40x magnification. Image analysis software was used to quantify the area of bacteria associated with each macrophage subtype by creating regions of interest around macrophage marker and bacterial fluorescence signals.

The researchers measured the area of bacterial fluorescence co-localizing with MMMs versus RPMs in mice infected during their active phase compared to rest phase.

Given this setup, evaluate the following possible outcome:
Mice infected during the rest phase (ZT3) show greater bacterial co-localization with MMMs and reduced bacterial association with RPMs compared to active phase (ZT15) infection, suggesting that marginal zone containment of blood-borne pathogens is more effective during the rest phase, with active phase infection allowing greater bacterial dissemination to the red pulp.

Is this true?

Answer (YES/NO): NO